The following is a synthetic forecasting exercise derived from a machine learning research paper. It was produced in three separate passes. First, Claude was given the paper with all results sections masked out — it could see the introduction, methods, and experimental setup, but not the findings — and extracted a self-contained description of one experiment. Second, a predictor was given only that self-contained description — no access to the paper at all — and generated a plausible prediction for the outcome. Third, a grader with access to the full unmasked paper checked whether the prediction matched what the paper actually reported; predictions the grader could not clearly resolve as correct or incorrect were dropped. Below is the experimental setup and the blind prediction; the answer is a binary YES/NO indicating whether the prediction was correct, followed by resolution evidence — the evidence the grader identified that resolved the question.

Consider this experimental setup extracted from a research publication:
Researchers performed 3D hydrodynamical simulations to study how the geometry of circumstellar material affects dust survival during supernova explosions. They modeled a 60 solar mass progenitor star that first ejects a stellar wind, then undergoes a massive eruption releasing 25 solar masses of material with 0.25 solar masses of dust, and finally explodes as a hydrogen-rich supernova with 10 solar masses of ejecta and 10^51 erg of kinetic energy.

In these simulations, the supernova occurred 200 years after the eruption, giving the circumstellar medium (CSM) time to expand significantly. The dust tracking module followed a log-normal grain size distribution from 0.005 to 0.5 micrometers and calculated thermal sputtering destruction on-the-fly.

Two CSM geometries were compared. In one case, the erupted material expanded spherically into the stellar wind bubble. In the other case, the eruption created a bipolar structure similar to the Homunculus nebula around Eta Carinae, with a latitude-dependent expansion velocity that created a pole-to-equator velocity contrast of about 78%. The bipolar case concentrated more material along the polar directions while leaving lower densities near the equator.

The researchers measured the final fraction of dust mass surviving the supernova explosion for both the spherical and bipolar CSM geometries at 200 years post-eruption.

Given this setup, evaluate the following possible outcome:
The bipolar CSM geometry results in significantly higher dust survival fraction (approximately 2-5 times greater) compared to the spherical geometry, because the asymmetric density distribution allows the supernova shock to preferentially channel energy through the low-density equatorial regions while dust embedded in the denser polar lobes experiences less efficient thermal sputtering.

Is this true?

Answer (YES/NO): NO